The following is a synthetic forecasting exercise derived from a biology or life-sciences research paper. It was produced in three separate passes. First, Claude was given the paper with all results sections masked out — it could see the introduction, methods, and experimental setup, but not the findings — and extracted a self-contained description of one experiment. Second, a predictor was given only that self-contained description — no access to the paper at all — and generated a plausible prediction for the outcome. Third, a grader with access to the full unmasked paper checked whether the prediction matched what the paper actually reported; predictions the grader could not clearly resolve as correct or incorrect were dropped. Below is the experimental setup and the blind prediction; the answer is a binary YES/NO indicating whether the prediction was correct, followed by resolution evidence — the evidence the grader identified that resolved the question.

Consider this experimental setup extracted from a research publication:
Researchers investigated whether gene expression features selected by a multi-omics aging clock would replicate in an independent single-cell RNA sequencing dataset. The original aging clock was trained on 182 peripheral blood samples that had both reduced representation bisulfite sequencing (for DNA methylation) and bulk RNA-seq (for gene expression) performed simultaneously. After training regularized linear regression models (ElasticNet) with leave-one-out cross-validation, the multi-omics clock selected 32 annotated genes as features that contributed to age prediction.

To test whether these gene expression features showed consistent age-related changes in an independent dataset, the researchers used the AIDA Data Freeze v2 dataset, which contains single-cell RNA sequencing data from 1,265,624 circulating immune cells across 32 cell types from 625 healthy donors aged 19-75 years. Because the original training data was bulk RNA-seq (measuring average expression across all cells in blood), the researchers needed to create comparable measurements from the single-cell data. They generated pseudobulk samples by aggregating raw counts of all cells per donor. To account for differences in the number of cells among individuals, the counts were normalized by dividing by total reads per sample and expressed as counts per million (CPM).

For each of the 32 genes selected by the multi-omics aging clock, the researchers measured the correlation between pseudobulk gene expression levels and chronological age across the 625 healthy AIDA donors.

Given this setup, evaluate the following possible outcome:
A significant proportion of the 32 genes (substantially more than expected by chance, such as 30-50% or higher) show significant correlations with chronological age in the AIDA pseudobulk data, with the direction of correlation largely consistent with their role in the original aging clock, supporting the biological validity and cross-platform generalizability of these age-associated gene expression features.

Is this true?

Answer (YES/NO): YES